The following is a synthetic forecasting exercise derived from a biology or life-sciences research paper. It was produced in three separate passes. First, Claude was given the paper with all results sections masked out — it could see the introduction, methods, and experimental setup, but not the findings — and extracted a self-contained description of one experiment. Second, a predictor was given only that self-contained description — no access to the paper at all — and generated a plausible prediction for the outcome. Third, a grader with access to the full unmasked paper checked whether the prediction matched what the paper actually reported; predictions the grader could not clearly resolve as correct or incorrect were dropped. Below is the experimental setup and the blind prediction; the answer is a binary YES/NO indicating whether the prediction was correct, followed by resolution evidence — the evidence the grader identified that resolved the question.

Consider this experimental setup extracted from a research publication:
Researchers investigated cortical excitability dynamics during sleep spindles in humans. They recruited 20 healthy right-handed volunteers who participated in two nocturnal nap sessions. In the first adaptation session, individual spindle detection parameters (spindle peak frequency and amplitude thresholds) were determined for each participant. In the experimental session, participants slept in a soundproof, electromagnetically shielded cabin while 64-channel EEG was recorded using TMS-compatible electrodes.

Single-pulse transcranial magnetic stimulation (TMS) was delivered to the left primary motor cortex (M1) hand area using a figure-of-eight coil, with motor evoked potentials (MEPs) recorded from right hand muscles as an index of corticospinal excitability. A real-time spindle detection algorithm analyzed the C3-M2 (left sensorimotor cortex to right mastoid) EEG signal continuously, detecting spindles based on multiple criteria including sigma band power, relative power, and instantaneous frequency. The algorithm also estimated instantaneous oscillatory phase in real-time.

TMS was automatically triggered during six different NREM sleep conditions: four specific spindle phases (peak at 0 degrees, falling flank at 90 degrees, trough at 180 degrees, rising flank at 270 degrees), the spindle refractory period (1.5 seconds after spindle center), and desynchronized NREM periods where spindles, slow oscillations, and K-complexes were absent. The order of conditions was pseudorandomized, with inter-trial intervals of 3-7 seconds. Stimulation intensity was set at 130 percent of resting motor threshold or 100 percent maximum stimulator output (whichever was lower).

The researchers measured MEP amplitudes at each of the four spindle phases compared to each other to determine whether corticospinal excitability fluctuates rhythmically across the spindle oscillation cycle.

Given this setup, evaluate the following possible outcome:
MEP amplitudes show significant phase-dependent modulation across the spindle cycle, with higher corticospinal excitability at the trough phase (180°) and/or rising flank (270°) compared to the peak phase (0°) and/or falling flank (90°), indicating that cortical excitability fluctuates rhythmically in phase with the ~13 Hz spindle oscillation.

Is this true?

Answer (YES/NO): NO